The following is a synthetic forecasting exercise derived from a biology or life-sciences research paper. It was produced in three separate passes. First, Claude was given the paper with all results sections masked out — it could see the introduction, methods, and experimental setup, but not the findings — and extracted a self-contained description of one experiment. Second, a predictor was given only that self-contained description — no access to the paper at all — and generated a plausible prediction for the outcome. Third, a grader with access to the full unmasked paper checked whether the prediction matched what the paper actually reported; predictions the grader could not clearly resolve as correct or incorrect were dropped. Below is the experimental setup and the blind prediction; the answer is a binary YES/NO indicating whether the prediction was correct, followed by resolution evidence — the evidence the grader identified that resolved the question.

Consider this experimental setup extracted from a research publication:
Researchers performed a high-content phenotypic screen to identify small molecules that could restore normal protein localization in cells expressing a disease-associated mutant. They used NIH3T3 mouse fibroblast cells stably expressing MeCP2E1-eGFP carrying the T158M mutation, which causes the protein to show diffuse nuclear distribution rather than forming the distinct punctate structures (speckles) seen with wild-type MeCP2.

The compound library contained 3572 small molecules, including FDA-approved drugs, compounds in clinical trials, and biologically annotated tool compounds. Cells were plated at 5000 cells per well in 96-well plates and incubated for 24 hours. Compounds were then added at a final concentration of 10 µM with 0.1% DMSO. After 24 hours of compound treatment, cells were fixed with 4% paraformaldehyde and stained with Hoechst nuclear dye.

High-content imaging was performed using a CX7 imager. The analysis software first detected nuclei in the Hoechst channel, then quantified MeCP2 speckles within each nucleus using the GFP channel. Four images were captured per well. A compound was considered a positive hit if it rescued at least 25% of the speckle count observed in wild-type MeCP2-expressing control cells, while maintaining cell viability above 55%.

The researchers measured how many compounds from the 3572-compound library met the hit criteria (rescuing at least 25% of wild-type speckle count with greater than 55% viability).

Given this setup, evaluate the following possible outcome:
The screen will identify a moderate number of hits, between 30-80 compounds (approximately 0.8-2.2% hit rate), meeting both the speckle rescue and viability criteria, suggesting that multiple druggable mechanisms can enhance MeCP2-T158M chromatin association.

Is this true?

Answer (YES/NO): NO